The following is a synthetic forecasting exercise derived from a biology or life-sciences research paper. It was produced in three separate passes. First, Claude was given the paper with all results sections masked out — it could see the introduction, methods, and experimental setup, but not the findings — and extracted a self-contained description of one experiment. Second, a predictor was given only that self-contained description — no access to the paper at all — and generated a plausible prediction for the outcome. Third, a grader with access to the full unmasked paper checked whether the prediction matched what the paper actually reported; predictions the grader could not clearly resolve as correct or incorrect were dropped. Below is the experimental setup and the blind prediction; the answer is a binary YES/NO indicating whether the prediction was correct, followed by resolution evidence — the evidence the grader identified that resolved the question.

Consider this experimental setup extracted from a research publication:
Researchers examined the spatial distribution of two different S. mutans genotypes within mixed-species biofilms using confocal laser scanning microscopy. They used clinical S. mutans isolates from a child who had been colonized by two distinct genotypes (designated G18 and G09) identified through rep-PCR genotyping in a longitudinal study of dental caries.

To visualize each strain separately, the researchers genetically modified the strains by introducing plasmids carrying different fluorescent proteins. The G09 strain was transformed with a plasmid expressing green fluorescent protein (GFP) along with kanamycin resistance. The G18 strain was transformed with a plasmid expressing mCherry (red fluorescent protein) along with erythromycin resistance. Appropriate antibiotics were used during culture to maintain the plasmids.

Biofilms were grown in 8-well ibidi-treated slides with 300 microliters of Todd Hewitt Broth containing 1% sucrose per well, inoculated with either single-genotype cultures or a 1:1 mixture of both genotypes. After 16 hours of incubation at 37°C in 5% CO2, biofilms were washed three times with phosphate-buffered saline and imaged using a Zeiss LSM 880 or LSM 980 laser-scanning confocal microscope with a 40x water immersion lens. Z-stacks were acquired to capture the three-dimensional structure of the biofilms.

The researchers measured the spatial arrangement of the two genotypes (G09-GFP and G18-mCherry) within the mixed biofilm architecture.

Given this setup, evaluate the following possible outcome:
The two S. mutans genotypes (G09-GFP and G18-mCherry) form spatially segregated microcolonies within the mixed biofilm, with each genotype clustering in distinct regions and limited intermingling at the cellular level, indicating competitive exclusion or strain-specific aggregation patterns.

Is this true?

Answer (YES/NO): YES